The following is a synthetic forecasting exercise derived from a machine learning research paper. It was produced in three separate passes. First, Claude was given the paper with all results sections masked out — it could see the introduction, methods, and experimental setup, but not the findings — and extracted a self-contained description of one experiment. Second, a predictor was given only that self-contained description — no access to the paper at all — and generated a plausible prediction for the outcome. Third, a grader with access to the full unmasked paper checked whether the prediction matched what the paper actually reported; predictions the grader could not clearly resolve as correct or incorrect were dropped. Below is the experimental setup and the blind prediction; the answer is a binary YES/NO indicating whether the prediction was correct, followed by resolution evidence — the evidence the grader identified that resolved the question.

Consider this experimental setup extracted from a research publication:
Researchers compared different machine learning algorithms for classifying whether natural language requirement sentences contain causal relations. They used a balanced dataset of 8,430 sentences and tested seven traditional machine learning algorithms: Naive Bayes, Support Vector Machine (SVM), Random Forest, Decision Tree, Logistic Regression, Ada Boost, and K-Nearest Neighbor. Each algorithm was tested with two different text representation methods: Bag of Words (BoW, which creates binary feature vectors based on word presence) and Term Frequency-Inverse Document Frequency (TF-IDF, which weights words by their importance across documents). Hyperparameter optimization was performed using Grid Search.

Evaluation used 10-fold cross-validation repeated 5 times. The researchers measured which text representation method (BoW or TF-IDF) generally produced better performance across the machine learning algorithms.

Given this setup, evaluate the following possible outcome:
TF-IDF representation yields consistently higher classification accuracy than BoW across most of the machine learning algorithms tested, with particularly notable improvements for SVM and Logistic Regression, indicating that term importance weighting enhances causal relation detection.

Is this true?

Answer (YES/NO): NO